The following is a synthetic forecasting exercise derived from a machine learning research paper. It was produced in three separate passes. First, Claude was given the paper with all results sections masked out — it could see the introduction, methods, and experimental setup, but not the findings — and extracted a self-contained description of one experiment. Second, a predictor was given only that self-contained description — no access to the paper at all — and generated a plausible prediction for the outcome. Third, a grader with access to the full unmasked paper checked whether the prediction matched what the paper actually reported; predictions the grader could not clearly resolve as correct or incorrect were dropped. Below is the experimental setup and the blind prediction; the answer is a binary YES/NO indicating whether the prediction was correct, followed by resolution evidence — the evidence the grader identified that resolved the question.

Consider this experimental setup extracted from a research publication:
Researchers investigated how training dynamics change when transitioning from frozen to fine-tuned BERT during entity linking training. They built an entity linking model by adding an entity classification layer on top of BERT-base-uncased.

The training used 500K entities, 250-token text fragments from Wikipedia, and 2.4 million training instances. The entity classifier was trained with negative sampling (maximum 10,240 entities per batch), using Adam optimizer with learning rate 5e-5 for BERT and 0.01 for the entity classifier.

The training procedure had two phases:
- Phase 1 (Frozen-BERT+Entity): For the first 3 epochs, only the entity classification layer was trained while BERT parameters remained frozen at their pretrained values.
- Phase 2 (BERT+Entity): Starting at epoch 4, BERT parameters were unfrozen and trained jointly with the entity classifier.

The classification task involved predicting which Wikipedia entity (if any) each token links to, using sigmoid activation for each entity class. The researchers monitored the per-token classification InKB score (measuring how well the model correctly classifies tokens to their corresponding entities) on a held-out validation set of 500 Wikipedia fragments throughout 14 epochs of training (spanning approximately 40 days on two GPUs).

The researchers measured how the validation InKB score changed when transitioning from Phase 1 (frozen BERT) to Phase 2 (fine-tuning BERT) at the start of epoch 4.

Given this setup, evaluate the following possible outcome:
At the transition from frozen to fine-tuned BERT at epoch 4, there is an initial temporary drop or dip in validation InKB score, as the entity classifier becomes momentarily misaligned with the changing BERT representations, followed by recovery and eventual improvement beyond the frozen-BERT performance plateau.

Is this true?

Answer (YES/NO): NO